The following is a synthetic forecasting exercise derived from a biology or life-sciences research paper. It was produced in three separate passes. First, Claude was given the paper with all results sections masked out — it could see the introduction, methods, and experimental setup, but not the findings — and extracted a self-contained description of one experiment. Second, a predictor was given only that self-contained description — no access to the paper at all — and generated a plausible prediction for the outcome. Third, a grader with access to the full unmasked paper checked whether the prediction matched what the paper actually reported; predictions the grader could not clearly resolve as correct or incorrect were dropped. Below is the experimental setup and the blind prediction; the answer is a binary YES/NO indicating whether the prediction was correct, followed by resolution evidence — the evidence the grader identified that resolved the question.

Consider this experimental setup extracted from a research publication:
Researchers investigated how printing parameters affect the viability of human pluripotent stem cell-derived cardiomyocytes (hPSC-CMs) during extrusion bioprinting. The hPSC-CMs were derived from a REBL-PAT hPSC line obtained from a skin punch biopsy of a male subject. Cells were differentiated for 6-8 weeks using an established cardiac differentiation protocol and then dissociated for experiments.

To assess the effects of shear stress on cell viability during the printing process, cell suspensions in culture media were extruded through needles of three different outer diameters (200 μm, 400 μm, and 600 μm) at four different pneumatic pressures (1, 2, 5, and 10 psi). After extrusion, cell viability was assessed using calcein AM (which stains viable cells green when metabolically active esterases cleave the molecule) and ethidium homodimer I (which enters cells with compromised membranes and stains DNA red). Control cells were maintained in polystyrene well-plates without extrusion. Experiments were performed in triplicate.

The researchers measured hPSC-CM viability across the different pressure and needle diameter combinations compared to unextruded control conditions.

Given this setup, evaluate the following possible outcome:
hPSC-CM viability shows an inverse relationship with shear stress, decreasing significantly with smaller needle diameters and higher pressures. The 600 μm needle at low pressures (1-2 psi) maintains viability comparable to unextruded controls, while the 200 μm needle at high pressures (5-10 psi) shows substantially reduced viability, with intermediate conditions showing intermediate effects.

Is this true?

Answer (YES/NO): NO